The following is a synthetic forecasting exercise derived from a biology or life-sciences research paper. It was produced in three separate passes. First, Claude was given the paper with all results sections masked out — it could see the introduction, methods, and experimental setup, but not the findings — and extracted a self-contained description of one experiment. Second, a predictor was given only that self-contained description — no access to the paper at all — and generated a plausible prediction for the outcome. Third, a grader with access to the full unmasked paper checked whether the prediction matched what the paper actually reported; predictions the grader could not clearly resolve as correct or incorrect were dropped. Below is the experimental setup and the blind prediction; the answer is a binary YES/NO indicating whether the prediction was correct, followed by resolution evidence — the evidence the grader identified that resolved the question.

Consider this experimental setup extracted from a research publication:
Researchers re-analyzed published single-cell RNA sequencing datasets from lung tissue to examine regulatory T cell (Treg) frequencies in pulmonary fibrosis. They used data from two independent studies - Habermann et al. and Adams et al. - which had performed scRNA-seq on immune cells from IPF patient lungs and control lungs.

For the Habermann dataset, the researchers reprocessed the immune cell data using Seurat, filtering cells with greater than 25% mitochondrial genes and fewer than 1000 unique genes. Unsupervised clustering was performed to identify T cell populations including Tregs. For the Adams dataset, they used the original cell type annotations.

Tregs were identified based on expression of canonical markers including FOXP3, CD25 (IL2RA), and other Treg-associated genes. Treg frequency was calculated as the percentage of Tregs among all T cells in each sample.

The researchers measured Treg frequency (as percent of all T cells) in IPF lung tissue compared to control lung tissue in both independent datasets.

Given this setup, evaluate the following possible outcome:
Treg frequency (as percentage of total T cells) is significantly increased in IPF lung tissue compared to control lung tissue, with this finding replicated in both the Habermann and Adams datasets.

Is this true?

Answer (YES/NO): YES